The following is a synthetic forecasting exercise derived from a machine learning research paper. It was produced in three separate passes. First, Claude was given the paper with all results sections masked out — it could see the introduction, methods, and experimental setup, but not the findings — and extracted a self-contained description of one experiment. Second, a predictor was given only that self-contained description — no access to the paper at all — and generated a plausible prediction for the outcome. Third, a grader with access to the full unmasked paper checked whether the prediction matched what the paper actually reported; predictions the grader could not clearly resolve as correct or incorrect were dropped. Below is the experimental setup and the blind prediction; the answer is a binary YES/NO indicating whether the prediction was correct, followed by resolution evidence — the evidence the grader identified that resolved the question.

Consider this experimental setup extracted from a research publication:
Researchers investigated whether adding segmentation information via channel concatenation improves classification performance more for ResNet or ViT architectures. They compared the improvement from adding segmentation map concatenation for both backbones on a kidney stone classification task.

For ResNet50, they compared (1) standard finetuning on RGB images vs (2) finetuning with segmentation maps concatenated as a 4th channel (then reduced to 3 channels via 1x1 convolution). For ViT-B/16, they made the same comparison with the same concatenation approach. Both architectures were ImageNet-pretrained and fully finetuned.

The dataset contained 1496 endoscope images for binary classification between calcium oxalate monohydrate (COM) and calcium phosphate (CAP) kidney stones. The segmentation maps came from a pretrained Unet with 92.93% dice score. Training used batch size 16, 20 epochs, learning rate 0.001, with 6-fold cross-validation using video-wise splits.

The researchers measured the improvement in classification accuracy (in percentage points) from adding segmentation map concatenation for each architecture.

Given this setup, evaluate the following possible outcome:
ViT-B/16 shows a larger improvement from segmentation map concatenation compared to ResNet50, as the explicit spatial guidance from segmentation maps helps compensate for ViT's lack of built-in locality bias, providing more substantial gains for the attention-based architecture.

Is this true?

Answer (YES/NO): NO